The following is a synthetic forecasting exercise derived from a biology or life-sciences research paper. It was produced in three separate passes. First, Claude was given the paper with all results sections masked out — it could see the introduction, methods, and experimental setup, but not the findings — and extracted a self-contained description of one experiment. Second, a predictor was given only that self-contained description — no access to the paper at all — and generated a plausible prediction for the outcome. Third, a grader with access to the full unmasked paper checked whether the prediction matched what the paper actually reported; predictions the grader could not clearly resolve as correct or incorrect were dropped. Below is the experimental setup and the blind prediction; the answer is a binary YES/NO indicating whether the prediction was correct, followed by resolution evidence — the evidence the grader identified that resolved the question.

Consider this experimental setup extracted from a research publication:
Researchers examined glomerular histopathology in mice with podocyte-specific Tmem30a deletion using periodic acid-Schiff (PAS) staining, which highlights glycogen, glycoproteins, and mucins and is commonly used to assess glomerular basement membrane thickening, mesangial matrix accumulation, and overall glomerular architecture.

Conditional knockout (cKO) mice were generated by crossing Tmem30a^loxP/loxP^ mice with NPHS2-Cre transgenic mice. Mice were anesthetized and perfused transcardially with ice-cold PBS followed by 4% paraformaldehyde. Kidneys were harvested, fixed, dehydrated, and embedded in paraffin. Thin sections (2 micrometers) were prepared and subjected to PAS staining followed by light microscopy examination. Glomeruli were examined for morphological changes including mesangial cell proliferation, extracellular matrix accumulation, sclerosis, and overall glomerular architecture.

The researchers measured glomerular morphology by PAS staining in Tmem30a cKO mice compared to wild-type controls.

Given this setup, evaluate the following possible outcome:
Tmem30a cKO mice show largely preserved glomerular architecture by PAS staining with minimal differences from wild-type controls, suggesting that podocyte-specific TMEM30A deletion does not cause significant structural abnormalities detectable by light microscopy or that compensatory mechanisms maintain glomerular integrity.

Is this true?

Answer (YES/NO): NO